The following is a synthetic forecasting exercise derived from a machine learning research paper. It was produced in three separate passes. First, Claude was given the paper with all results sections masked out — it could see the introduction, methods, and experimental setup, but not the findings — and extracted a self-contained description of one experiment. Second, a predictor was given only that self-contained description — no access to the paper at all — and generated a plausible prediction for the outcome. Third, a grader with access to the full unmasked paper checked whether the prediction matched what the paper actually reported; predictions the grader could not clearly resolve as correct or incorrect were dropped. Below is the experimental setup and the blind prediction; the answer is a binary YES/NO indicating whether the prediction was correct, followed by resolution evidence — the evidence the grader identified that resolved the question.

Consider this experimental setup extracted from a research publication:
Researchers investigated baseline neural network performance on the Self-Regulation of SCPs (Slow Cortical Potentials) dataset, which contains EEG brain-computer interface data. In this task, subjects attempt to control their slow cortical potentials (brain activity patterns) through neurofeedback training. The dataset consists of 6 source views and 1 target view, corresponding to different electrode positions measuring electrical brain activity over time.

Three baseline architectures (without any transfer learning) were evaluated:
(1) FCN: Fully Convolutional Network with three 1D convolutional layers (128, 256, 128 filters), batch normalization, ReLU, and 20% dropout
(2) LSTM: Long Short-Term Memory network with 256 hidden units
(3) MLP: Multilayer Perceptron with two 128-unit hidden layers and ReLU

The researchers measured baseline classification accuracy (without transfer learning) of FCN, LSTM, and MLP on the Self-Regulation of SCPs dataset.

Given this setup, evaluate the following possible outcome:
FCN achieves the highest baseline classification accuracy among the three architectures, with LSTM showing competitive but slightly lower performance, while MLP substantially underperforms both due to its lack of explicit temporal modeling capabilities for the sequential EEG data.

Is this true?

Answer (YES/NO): NO